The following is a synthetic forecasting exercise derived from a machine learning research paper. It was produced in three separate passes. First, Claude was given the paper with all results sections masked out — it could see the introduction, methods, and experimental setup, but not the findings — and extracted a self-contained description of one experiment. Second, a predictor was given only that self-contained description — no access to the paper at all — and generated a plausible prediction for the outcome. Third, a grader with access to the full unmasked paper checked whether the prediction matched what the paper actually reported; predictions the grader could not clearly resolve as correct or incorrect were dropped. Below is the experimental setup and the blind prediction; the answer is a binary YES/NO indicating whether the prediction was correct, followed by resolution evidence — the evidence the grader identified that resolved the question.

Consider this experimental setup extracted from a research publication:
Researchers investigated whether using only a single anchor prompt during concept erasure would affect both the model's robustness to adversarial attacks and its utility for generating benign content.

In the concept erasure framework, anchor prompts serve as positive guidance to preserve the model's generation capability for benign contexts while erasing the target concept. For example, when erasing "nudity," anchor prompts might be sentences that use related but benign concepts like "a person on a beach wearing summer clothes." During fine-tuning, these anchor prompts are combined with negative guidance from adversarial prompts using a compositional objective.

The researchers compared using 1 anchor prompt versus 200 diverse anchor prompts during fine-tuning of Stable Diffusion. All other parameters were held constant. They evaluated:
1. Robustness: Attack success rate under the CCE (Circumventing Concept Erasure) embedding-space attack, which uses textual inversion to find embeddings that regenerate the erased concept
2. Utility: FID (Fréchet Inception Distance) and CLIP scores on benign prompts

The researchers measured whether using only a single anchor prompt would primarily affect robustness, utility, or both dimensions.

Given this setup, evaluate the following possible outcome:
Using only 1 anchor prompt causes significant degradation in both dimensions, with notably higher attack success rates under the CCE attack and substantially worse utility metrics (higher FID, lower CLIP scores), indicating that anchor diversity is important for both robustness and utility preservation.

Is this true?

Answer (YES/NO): NO